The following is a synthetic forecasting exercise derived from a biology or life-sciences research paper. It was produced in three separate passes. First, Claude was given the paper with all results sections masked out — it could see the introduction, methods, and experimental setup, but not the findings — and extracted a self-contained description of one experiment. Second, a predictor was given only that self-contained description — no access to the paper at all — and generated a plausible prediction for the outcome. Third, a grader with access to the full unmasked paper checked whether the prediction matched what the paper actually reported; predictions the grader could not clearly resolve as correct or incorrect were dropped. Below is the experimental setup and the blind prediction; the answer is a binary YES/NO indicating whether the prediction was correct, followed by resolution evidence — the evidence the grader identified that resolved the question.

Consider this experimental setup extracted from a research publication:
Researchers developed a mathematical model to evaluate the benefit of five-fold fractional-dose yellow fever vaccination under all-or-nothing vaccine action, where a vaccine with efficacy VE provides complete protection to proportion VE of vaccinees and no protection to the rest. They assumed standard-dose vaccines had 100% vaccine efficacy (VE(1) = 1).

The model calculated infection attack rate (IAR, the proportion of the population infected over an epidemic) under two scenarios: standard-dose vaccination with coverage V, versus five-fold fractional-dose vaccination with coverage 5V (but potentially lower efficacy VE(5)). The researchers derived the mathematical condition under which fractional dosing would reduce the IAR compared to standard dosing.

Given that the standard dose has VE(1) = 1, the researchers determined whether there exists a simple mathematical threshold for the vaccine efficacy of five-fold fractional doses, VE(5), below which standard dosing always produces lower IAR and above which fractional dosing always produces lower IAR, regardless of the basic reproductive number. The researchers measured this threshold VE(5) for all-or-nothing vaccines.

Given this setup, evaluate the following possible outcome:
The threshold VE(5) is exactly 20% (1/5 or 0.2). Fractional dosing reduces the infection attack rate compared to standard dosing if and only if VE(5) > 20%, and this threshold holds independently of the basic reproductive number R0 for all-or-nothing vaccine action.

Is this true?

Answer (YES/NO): YES